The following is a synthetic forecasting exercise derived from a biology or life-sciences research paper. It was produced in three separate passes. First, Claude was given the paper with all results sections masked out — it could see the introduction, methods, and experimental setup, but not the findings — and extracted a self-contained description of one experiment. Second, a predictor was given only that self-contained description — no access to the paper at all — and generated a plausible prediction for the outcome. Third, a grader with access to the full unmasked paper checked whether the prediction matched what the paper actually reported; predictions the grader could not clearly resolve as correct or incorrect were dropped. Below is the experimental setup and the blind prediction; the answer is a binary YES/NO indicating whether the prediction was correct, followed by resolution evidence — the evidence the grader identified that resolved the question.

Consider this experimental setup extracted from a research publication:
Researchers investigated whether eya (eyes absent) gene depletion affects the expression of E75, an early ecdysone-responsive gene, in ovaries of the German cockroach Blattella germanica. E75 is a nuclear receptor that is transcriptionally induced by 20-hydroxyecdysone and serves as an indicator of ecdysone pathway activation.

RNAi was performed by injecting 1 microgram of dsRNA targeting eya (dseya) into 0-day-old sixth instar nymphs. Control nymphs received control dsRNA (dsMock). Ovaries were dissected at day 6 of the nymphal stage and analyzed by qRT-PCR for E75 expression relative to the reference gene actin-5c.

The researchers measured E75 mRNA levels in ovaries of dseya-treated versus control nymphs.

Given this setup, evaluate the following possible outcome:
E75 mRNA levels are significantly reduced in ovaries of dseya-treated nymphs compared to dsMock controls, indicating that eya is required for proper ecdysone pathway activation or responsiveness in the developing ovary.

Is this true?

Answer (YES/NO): NO